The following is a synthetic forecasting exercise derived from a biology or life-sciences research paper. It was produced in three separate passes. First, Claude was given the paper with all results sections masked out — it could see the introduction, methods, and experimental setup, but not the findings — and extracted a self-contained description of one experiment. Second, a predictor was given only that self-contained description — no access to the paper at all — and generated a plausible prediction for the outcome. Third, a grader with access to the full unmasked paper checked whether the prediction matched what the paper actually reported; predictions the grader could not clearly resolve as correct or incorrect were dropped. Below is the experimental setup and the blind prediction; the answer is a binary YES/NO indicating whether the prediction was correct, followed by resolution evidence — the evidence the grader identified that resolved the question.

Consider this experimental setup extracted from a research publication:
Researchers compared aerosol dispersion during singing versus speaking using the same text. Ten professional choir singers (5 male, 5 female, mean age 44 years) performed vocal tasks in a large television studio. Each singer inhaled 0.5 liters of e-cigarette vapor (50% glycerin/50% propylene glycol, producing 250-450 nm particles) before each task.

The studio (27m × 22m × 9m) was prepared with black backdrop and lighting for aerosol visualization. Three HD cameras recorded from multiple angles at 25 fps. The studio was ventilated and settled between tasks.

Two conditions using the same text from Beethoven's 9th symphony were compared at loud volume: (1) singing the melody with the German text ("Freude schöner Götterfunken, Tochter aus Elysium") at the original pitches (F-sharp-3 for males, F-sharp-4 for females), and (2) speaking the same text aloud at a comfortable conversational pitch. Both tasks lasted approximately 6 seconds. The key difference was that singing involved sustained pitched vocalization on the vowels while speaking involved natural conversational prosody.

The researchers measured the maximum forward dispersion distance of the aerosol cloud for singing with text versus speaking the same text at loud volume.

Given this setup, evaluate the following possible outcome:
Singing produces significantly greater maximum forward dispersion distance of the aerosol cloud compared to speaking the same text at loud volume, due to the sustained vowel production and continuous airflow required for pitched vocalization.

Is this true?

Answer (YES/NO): NO